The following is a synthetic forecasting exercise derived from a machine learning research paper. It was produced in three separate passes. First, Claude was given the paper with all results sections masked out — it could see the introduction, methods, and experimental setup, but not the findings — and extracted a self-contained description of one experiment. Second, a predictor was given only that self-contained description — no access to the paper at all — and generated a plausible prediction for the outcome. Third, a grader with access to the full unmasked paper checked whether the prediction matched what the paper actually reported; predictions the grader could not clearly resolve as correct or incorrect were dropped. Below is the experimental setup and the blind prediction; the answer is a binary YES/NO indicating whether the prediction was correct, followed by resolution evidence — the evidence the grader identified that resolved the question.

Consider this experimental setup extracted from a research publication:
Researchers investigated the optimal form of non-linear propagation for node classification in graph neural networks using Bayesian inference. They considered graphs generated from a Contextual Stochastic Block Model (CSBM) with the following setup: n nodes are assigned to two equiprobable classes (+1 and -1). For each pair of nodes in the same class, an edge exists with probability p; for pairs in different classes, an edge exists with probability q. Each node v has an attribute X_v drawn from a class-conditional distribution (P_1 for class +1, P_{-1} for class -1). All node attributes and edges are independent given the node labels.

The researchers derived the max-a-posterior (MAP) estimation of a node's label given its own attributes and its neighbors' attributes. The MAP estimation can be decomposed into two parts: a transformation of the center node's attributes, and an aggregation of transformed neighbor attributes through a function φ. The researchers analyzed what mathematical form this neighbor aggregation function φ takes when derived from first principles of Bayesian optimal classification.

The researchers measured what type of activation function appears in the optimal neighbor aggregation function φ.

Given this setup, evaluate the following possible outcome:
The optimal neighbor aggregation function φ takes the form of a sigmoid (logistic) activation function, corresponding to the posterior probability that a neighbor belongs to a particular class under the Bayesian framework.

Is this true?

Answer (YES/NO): NO